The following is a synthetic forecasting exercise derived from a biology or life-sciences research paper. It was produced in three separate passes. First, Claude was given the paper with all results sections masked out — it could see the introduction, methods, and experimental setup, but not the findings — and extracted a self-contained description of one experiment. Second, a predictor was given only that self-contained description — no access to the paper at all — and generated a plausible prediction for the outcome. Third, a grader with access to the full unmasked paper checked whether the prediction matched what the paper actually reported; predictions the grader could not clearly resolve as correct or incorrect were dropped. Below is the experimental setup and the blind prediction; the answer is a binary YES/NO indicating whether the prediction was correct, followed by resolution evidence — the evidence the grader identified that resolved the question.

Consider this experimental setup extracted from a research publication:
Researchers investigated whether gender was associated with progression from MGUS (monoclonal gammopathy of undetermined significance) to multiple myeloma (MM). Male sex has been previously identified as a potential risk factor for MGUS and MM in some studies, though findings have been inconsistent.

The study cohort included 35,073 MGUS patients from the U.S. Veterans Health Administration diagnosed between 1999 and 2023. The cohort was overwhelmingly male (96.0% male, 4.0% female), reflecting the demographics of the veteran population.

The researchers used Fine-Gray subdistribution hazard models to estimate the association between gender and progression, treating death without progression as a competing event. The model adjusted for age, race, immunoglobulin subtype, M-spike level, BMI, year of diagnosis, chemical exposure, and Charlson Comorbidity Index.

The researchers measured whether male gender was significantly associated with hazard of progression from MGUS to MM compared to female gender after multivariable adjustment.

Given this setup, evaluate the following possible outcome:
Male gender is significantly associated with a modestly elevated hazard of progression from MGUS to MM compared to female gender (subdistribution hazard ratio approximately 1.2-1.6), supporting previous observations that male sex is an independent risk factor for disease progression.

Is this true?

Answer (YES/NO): NO